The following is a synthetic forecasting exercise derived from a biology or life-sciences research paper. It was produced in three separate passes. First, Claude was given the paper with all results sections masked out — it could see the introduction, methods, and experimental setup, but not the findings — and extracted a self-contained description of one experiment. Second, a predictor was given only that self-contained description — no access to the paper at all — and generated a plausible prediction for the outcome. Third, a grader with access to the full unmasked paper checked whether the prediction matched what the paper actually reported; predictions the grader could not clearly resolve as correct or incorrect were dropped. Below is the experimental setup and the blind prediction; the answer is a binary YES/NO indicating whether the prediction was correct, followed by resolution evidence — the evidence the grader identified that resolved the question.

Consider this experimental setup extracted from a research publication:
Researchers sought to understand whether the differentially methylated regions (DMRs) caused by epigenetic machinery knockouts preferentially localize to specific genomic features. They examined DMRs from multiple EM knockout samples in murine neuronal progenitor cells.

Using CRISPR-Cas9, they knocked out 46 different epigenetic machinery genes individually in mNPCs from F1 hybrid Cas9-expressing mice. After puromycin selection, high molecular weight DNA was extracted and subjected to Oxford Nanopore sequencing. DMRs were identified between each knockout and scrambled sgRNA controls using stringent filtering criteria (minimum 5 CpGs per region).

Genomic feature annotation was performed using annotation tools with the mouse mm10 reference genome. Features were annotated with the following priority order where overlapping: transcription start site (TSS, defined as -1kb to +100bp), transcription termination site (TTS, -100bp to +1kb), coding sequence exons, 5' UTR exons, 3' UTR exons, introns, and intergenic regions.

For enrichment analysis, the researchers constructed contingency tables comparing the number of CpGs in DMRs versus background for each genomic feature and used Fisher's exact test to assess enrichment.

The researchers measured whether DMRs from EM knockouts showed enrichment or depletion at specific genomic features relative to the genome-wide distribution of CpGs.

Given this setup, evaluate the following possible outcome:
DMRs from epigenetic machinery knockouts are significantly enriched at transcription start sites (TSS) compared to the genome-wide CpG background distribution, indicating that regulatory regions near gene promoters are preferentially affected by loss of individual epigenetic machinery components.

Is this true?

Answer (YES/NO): NO